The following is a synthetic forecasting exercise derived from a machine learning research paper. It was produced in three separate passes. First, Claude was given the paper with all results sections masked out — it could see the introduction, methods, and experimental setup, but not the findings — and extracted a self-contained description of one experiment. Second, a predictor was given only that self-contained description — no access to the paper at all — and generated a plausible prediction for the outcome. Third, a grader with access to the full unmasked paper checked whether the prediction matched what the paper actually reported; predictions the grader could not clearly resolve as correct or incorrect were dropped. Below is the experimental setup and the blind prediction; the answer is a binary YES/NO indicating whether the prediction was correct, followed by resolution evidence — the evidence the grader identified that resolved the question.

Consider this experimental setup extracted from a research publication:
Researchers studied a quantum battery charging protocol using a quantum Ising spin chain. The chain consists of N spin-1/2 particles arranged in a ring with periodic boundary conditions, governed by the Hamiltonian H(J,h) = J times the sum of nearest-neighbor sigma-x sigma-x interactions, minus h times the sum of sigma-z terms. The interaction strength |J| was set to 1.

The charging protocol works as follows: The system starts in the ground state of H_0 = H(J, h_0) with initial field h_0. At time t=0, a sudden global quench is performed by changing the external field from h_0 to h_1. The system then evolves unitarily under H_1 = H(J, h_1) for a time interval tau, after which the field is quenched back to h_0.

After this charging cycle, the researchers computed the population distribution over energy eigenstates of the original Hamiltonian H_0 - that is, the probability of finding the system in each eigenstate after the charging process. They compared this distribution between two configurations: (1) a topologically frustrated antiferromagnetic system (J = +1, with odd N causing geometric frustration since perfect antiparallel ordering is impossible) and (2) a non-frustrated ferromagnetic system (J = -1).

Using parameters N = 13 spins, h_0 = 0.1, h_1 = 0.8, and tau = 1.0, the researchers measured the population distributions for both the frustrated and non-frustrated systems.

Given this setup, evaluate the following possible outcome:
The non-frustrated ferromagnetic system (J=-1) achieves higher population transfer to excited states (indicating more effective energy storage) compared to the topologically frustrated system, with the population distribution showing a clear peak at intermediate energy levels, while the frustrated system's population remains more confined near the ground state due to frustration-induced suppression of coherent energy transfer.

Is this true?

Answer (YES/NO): NO